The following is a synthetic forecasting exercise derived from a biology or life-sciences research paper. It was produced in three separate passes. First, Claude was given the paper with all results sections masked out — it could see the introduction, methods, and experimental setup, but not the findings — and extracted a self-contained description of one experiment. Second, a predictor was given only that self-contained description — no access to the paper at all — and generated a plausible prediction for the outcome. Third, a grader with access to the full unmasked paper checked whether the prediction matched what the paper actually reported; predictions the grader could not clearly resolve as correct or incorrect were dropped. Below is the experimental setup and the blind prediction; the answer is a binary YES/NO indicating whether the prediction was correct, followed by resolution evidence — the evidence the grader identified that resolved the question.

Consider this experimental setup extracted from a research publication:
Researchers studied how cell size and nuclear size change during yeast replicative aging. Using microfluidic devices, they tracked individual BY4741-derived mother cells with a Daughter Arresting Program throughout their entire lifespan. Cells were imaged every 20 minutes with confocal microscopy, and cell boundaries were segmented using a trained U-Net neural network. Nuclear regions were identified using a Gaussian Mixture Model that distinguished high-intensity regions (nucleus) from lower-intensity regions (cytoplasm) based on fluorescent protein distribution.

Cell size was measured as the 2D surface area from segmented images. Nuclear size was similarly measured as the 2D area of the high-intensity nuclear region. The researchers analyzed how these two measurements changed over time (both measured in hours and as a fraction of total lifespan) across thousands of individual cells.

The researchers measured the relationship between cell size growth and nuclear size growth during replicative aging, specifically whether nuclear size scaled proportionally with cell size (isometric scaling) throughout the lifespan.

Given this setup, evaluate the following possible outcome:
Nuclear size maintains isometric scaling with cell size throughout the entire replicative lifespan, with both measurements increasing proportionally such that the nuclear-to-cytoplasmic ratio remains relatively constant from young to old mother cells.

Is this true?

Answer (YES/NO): NO